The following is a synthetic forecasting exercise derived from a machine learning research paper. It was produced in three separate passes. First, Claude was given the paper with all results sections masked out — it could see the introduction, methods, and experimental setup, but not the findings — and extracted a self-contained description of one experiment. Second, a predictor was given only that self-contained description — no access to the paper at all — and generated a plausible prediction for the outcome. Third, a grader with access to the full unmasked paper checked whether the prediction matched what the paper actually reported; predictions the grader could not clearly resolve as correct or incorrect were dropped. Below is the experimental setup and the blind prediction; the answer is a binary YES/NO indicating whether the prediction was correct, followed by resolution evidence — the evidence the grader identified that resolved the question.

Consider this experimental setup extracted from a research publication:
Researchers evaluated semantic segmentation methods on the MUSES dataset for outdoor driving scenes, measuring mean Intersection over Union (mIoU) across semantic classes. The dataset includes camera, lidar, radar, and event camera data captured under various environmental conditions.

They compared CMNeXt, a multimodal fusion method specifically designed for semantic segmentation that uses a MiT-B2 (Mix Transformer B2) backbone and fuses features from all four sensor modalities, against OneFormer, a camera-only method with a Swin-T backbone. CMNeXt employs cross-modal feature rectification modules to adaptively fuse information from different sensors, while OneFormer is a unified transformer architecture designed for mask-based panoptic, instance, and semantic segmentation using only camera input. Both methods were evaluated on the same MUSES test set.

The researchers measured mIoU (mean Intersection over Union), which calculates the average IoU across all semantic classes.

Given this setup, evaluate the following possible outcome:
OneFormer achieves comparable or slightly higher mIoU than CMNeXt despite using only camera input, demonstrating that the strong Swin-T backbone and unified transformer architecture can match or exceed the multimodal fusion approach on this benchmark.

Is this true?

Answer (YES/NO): YES